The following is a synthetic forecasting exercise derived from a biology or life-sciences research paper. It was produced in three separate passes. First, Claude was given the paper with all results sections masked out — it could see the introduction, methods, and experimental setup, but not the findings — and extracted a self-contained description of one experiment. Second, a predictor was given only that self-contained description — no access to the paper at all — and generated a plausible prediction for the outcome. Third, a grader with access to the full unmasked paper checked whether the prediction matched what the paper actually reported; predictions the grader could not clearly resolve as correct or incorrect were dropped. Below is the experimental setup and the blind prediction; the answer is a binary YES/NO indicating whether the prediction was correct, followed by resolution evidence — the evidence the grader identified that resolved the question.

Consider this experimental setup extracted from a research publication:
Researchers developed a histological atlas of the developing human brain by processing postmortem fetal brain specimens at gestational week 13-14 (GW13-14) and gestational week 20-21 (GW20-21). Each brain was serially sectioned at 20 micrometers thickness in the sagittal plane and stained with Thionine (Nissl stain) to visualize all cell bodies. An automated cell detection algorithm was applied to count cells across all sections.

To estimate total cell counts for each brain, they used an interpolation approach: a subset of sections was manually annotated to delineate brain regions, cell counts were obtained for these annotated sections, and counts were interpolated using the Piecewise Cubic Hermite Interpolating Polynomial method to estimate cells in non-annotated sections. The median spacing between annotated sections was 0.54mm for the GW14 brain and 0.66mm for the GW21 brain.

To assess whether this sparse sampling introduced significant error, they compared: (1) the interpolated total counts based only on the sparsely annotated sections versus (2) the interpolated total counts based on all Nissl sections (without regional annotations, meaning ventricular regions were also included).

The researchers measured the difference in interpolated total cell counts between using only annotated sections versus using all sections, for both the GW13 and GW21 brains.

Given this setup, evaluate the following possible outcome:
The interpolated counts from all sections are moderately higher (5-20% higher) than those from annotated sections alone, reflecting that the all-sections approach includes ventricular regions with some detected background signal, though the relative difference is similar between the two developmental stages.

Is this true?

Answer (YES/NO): NO